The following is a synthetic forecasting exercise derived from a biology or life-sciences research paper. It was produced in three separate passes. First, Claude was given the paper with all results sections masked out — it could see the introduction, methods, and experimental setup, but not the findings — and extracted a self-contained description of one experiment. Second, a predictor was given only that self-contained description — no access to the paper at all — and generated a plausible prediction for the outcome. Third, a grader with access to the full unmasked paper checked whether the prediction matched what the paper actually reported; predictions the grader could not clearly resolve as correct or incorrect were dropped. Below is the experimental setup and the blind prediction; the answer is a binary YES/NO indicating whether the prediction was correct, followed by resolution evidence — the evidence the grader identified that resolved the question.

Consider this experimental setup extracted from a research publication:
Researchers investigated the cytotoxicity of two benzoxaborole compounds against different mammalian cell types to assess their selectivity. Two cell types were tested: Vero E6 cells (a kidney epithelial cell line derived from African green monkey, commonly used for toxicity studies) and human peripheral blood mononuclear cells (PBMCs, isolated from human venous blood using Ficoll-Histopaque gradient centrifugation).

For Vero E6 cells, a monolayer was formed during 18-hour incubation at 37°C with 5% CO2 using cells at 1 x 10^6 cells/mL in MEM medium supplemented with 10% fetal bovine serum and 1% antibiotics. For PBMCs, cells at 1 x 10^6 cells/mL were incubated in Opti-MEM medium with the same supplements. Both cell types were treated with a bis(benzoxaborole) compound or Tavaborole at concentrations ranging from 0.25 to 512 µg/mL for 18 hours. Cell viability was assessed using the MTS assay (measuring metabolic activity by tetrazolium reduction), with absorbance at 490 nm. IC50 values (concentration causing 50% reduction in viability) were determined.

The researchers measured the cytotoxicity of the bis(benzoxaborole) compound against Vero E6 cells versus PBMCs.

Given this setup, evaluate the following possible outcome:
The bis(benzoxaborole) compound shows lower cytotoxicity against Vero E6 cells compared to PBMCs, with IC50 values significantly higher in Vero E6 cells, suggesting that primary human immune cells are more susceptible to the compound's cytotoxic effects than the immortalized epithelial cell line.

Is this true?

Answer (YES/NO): YES